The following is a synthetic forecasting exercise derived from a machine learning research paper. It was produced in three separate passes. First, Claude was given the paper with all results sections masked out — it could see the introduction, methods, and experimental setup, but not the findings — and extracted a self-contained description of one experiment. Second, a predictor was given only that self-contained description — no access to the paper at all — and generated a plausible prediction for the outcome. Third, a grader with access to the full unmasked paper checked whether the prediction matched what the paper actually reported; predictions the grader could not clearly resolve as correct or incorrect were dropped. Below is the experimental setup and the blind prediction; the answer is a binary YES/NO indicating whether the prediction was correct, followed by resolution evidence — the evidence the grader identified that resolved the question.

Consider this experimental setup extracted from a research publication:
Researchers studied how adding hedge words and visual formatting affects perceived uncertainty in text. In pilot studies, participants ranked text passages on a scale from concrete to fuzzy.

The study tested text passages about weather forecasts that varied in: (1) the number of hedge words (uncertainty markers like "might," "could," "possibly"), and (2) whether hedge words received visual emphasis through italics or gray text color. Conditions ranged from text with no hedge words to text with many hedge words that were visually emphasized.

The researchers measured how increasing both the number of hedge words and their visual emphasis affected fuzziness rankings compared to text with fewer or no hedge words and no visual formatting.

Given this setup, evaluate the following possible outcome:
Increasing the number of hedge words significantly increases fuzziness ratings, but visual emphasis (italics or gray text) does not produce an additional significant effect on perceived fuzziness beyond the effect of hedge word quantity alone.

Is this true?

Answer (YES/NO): NO